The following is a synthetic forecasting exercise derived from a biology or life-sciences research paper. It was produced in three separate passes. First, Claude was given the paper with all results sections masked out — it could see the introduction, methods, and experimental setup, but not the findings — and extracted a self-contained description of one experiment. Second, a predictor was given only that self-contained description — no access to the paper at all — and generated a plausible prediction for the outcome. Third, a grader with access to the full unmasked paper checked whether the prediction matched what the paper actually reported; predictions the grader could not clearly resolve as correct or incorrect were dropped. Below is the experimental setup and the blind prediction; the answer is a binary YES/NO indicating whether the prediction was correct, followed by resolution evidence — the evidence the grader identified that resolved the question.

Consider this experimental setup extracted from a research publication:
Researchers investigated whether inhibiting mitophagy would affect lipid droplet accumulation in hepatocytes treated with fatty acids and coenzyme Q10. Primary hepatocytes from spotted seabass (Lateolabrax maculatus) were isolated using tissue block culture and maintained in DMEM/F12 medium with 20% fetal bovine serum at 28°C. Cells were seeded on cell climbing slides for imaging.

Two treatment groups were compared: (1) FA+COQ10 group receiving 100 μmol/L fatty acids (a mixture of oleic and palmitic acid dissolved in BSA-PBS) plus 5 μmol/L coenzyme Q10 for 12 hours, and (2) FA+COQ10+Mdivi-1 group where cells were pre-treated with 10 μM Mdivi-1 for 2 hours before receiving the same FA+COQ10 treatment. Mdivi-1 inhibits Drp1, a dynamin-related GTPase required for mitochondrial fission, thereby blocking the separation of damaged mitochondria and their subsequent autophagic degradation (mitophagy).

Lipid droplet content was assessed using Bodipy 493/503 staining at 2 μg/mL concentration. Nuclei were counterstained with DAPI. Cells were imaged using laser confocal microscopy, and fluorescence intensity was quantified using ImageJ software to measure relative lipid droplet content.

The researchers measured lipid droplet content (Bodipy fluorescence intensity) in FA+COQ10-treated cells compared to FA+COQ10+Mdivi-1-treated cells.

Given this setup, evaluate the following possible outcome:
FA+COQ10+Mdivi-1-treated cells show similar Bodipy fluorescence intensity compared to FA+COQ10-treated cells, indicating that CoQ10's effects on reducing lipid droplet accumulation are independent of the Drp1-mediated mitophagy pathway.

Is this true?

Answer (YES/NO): NO